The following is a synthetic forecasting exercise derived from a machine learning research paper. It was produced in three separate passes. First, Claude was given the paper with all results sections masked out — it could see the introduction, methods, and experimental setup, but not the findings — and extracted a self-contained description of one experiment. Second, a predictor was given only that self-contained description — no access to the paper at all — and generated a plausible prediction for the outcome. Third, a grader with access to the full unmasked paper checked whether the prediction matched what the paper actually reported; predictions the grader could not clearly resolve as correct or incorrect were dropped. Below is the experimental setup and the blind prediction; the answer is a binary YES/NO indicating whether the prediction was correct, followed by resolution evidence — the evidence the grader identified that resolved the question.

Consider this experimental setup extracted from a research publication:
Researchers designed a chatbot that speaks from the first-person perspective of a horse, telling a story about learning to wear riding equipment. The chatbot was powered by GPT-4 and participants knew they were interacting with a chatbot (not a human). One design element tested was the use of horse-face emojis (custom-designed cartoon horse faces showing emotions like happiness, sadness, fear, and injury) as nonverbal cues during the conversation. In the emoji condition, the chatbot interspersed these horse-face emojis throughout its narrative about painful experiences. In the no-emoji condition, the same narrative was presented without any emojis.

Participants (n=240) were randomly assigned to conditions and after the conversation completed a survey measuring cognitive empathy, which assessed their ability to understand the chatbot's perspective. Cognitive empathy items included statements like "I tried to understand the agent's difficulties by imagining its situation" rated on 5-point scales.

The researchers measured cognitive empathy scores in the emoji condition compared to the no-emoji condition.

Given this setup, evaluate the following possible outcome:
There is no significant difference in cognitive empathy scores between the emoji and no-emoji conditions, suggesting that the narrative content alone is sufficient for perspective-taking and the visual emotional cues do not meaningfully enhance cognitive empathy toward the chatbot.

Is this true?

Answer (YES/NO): NO